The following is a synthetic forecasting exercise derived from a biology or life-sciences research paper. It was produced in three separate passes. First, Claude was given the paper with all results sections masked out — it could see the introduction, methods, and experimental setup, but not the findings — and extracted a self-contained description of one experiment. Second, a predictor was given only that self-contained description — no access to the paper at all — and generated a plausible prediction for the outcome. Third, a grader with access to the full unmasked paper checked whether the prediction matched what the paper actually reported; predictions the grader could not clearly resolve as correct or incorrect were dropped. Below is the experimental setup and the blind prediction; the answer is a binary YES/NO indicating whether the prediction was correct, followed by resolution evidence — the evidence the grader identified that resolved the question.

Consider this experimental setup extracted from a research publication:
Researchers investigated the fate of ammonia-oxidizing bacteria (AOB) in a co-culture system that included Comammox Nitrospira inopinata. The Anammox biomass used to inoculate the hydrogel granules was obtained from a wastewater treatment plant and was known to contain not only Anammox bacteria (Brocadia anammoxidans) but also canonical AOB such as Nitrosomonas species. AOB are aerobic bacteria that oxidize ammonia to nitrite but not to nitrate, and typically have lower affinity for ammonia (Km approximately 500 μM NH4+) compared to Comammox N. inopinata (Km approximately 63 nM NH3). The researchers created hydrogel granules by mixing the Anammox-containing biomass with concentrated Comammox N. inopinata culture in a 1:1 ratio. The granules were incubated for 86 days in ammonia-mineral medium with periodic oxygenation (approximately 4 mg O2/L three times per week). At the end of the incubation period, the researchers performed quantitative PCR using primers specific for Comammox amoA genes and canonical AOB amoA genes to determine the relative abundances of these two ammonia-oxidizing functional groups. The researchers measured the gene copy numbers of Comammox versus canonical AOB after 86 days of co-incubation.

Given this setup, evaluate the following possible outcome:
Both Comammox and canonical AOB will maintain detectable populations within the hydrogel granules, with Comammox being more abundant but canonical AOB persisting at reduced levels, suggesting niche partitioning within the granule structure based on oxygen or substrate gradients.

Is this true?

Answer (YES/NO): NO